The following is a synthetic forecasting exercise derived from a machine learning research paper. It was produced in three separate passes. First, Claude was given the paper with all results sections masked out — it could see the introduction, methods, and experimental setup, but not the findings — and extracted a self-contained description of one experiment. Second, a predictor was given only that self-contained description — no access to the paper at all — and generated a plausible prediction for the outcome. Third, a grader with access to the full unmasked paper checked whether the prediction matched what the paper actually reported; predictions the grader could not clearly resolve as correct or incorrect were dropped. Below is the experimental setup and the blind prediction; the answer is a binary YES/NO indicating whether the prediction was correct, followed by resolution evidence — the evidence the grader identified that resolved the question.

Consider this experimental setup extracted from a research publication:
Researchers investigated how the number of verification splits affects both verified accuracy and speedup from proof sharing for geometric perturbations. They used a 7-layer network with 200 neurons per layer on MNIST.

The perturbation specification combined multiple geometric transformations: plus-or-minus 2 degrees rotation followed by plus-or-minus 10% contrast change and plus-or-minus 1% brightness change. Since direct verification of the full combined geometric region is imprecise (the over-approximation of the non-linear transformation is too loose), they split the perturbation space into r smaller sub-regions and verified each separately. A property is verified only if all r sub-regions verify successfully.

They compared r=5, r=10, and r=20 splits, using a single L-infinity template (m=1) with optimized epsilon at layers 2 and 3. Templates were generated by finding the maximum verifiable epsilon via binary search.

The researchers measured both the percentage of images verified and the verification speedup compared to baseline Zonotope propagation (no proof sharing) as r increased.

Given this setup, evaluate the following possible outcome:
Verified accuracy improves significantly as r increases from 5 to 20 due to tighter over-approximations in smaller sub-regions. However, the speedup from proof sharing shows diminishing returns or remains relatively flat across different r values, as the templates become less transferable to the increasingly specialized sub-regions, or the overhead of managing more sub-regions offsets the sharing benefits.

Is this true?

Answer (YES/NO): NO